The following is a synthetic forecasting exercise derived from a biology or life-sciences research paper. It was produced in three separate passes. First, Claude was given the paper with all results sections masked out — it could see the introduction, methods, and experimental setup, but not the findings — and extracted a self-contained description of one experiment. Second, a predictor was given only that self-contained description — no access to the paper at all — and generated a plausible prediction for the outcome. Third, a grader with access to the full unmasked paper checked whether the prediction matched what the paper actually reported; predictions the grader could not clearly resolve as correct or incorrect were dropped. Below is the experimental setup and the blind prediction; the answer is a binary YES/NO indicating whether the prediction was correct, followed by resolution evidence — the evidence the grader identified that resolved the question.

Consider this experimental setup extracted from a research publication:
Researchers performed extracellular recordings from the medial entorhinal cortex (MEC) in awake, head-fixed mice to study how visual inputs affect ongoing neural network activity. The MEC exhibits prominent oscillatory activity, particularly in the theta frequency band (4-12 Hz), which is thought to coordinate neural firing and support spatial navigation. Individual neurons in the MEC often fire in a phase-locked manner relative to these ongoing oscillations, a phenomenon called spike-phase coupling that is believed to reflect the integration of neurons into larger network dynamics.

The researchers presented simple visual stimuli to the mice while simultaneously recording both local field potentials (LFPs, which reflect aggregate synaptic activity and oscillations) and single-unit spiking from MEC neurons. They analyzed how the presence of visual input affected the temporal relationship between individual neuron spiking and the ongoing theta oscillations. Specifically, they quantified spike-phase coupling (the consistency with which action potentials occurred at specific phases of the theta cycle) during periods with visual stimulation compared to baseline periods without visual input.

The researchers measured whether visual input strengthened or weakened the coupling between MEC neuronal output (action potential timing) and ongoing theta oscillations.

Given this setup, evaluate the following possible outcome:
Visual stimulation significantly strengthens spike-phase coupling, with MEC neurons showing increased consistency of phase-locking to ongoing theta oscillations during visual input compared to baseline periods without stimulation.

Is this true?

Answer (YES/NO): YES